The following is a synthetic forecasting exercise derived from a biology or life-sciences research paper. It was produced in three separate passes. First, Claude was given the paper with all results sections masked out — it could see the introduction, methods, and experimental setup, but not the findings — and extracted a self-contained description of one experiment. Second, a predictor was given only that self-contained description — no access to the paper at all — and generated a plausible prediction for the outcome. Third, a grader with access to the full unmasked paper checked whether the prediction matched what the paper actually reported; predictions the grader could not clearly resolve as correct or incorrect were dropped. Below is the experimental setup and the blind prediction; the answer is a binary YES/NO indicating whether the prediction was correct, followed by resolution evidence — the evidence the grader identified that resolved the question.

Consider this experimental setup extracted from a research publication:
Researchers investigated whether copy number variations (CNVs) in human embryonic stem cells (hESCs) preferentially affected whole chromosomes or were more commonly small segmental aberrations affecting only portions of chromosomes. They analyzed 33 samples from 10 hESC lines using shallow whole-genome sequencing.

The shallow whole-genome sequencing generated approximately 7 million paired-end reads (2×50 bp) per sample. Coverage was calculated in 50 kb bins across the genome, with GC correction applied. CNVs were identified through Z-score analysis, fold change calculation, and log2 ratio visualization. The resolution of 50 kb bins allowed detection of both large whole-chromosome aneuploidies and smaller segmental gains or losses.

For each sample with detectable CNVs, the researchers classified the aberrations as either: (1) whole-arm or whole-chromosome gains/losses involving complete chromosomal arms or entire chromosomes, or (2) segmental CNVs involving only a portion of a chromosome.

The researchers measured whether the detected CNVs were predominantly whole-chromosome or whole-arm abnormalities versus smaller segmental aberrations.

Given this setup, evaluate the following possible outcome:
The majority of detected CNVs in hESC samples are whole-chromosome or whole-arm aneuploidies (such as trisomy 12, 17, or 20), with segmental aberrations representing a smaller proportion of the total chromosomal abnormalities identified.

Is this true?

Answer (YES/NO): NO